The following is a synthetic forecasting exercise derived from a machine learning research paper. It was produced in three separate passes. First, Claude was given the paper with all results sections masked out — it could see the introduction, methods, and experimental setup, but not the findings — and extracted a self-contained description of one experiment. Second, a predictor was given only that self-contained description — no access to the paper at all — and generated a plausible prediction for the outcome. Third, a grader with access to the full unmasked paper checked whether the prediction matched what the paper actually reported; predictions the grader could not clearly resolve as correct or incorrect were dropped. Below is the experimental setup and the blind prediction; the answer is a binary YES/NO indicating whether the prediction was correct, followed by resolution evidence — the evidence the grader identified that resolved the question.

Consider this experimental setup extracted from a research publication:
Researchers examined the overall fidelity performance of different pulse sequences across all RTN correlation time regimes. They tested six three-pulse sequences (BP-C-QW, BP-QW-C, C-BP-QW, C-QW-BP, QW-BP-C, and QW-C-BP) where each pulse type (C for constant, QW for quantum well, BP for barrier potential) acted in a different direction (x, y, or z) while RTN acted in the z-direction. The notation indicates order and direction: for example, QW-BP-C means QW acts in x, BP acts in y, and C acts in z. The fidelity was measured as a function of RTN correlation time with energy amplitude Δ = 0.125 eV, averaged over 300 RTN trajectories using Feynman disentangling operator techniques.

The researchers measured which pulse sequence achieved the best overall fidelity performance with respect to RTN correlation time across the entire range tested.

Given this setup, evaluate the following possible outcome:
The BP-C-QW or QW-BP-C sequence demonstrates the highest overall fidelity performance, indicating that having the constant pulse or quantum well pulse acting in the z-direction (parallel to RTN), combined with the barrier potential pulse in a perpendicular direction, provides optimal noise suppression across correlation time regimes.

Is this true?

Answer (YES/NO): YES